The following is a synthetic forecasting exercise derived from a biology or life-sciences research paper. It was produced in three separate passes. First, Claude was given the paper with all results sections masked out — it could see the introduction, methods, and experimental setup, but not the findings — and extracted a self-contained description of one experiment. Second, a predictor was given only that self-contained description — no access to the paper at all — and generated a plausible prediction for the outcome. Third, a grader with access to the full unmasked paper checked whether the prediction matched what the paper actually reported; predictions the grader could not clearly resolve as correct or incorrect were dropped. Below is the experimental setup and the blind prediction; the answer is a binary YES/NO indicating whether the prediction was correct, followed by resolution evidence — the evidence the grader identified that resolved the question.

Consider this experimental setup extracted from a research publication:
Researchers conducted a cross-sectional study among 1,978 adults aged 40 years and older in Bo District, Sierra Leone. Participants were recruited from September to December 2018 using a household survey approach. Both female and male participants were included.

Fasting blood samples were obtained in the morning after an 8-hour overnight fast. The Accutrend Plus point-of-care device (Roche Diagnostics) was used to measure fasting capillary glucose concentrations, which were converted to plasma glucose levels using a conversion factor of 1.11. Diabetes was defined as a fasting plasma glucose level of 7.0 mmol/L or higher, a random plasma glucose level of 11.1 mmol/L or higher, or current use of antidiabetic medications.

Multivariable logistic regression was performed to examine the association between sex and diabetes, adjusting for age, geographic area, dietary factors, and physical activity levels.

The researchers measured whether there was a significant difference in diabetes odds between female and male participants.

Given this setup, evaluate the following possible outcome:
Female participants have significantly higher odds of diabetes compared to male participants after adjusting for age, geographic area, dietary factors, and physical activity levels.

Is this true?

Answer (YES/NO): NO